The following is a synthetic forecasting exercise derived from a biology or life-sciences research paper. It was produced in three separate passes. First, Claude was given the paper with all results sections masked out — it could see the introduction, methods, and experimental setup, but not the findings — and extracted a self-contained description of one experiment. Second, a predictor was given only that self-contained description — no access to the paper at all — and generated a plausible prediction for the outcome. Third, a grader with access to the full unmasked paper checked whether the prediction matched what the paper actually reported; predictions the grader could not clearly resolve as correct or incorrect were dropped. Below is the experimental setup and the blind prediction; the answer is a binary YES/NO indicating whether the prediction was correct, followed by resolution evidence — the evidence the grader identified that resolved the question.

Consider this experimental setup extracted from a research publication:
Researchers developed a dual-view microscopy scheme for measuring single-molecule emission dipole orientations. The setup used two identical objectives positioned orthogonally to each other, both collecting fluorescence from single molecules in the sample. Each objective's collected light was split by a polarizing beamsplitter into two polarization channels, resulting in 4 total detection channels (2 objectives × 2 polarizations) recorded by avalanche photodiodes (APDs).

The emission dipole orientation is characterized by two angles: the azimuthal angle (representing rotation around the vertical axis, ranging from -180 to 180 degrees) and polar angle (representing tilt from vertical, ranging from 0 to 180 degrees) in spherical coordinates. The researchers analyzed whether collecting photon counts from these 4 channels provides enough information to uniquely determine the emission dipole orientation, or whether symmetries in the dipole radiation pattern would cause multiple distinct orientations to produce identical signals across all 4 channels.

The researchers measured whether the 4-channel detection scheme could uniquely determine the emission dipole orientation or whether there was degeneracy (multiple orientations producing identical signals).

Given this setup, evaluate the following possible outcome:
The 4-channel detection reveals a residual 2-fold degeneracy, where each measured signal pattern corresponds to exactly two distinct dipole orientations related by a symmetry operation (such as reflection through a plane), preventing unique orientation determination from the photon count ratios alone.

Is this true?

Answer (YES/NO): NO